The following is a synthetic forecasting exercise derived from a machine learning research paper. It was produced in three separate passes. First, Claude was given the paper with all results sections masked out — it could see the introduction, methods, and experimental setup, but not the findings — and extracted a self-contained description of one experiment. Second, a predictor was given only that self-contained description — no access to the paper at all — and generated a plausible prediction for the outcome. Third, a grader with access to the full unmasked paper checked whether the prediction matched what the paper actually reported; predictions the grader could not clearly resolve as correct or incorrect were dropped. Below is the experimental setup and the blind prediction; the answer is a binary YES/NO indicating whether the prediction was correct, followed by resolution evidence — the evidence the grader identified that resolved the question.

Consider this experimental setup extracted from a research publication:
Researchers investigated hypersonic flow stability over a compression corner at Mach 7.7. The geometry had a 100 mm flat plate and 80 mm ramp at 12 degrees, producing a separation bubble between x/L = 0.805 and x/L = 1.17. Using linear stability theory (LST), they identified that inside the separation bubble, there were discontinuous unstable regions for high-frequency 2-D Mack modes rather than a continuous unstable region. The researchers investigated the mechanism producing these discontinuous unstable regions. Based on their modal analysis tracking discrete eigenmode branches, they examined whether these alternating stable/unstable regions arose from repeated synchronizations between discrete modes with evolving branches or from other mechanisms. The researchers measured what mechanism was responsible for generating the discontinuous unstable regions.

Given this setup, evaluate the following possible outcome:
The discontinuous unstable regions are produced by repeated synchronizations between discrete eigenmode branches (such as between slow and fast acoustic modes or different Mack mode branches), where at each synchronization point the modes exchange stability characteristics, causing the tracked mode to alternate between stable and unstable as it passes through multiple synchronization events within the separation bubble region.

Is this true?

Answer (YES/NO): YES